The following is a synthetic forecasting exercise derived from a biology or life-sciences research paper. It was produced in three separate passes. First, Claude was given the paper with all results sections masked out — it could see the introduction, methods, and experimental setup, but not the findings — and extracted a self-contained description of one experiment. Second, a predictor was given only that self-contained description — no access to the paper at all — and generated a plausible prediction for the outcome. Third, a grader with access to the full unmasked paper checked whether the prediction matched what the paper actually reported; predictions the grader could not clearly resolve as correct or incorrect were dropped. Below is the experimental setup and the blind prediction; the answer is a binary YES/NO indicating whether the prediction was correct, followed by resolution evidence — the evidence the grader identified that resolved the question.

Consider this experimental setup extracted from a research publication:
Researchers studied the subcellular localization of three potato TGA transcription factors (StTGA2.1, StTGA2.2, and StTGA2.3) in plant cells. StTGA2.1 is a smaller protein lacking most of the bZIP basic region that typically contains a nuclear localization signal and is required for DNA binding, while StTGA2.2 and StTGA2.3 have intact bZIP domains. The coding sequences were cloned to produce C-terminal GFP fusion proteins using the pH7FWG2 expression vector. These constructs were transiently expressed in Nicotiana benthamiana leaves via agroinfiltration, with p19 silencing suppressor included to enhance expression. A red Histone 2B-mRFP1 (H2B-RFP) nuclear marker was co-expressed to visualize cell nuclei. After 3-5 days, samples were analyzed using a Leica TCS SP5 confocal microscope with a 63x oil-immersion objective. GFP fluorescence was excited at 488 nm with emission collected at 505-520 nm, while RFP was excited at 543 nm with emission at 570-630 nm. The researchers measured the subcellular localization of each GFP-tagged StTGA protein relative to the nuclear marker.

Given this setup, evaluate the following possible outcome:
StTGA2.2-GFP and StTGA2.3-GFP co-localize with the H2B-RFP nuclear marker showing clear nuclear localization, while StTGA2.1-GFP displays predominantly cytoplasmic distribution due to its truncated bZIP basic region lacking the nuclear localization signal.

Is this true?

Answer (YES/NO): NO